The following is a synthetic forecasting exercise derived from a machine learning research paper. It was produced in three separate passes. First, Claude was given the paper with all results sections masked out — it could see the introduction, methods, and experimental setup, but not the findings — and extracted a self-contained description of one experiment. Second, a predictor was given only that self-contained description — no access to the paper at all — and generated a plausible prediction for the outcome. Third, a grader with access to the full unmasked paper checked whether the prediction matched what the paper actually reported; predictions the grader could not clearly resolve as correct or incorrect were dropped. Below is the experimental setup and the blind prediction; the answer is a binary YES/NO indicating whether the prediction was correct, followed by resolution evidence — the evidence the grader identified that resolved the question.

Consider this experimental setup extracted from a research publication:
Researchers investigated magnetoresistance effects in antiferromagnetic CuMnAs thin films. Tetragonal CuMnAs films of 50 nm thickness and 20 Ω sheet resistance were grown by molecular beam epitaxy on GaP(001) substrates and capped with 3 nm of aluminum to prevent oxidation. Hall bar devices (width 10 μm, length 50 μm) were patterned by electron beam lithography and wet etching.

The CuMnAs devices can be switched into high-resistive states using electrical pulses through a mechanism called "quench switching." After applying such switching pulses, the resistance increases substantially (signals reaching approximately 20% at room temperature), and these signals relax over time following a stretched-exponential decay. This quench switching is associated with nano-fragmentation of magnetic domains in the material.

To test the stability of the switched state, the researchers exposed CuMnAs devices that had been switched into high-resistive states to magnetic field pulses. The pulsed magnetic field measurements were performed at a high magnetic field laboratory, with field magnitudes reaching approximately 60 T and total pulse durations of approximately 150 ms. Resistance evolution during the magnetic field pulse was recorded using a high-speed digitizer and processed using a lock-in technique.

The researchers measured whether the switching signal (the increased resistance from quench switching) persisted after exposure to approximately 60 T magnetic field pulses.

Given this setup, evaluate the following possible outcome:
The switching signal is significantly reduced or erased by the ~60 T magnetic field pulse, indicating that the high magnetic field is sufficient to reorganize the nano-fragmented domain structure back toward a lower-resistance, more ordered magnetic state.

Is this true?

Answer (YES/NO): NO